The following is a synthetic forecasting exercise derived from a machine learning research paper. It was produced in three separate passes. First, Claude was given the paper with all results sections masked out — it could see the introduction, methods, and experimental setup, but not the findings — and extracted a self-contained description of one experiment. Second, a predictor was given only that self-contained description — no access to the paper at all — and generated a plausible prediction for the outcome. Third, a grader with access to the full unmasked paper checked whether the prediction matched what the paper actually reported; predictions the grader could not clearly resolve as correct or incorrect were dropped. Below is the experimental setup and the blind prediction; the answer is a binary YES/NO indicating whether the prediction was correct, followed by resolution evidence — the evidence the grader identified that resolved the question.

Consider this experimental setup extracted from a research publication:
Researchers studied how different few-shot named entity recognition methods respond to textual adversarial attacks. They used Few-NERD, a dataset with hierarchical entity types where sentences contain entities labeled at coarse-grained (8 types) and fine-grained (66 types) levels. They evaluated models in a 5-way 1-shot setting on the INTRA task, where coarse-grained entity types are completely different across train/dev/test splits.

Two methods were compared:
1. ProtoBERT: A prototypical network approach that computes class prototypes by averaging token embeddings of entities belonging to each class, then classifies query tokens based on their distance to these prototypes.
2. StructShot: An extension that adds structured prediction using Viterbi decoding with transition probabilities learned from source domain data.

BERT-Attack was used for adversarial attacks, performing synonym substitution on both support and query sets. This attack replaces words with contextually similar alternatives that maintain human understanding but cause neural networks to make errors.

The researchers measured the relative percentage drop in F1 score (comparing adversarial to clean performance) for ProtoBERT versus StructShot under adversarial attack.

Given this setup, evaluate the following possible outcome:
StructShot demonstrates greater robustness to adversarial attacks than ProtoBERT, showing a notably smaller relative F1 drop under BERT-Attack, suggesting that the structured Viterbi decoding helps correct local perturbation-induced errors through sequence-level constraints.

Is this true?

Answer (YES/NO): YES